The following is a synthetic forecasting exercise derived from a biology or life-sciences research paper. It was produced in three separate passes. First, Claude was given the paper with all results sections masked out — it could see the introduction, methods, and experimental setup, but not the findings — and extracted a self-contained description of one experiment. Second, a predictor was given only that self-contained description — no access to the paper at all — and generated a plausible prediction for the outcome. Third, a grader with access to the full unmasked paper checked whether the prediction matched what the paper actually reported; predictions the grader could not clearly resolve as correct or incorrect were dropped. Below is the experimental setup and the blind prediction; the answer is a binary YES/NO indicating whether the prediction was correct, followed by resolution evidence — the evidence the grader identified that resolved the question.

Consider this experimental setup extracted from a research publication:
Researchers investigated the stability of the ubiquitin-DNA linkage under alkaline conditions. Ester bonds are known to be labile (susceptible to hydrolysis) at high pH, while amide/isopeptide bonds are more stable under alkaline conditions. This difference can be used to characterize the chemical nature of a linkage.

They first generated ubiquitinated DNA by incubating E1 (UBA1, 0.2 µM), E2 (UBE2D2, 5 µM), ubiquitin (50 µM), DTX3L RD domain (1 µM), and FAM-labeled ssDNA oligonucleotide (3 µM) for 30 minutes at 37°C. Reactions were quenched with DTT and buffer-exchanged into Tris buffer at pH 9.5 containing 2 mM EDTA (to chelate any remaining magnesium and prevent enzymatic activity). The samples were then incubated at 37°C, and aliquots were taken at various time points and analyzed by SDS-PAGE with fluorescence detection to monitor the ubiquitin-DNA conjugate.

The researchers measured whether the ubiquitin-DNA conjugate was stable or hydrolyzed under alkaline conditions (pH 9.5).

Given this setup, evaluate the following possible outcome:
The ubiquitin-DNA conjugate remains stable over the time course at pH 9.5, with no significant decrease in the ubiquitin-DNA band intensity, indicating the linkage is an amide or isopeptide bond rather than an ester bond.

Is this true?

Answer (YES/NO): NO